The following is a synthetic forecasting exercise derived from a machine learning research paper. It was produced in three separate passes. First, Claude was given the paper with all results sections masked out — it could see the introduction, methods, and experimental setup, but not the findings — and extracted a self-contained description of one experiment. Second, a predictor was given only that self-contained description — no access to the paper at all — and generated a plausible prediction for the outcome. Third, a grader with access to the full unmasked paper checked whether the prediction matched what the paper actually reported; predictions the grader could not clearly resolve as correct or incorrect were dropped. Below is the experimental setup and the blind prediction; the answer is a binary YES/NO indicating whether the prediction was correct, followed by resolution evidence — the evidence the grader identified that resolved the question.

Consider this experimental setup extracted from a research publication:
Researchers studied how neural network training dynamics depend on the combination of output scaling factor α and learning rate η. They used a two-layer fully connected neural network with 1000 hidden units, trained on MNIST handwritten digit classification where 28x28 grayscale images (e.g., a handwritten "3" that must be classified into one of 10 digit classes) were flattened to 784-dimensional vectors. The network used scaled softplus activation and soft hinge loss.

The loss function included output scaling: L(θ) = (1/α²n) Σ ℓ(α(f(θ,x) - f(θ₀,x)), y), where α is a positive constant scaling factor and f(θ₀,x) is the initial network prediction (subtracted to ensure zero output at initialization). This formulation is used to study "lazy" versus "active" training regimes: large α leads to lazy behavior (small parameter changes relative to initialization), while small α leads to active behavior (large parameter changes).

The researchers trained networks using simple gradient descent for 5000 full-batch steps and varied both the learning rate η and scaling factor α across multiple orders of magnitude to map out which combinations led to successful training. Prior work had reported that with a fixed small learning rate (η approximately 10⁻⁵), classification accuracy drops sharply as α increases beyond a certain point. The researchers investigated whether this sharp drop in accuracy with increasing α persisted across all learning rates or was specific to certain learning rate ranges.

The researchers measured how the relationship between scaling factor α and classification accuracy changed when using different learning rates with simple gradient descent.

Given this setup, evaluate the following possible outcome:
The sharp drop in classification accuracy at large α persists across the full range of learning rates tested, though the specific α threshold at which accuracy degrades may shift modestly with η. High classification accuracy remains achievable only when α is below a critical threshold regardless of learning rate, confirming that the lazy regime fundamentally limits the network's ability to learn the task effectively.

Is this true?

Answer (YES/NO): NO